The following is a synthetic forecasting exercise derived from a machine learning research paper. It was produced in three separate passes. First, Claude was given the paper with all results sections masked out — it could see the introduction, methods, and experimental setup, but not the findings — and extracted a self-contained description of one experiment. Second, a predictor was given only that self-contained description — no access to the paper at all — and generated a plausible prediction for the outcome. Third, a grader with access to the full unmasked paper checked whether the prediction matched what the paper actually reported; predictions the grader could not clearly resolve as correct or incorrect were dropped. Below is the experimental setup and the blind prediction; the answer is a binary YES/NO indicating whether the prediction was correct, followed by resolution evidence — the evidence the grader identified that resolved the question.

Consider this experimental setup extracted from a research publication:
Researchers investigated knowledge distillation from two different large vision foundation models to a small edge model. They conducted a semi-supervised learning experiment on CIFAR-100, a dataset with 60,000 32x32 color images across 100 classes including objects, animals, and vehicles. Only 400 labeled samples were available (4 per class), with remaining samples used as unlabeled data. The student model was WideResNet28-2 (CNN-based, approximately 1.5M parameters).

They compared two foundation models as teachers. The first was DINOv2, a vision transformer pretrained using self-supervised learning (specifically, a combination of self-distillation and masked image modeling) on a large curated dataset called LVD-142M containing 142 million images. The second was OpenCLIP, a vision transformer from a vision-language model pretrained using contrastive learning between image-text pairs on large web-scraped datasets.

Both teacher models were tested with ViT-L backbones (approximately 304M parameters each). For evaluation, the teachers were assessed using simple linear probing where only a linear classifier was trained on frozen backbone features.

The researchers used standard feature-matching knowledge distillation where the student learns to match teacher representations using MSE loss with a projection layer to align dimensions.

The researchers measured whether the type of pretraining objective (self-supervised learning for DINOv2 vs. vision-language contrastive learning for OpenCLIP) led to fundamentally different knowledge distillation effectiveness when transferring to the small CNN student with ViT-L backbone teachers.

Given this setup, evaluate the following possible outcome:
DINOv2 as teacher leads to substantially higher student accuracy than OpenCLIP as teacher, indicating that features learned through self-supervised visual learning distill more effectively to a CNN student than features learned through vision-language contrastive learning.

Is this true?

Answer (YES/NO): NO